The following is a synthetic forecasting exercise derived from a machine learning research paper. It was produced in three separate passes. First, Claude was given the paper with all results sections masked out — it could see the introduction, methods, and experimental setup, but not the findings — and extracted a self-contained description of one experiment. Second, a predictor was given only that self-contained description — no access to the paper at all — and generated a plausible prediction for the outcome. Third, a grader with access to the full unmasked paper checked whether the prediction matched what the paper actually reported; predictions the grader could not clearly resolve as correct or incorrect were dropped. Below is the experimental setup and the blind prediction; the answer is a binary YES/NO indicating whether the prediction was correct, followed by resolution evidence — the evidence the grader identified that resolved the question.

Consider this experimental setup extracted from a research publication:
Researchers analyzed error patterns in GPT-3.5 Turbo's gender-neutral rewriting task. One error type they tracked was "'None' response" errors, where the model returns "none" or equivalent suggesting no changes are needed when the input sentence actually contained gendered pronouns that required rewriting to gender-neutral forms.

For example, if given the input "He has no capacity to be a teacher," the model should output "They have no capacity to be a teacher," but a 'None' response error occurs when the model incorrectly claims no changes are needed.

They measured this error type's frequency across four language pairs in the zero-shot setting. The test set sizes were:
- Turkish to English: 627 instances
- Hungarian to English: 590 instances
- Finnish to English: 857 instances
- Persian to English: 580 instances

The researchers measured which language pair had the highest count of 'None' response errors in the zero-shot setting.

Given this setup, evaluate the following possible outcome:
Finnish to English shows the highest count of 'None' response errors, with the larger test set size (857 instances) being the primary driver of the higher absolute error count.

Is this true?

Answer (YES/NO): NO